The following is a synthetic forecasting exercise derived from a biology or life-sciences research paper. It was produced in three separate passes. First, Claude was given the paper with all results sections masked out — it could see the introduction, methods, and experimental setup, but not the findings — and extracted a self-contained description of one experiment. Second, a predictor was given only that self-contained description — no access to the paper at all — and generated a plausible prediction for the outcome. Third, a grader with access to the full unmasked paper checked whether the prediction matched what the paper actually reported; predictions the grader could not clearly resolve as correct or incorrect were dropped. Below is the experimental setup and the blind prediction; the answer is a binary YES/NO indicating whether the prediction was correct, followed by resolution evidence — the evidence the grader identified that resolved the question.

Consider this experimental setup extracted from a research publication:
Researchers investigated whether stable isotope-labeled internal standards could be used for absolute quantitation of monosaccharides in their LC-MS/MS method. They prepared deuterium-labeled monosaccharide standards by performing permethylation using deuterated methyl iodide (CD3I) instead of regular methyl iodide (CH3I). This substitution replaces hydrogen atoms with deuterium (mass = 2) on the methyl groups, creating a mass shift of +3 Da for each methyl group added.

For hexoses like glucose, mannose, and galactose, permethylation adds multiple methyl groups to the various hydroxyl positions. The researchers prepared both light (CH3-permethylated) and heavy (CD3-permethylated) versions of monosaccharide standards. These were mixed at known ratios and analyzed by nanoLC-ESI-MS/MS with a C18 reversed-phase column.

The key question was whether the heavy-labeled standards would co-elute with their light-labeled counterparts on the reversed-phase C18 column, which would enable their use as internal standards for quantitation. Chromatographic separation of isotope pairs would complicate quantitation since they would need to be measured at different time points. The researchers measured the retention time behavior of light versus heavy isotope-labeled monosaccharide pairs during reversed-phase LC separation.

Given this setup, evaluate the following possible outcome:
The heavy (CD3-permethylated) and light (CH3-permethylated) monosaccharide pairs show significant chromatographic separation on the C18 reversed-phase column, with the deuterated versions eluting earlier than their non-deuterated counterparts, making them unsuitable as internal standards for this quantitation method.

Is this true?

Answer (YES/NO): NO